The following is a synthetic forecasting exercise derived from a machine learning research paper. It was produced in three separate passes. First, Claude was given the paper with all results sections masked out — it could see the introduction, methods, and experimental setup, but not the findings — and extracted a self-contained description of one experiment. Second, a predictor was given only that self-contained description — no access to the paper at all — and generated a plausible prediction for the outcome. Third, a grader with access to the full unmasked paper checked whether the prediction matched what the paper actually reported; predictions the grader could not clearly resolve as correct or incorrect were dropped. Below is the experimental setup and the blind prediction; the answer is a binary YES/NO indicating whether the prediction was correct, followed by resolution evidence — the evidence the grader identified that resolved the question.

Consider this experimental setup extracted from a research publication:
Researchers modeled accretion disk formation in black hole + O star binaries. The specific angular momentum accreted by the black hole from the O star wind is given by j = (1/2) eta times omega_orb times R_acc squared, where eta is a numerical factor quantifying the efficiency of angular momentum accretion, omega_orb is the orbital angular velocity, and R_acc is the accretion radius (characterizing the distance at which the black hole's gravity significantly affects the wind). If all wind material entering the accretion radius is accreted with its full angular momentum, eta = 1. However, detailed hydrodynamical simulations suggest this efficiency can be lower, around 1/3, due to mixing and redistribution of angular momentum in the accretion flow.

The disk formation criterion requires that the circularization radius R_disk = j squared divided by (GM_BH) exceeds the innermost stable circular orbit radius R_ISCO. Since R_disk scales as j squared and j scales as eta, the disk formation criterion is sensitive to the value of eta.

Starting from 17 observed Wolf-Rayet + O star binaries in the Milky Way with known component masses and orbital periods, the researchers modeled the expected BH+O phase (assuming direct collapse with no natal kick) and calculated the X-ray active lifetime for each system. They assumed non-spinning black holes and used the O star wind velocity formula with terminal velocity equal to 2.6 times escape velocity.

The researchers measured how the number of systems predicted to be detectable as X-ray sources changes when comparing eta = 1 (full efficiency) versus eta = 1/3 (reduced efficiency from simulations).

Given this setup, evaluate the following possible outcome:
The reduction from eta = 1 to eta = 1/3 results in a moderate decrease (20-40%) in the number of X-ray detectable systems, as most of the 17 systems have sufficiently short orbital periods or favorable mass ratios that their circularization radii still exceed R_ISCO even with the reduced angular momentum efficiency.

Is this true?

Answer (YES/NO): NO